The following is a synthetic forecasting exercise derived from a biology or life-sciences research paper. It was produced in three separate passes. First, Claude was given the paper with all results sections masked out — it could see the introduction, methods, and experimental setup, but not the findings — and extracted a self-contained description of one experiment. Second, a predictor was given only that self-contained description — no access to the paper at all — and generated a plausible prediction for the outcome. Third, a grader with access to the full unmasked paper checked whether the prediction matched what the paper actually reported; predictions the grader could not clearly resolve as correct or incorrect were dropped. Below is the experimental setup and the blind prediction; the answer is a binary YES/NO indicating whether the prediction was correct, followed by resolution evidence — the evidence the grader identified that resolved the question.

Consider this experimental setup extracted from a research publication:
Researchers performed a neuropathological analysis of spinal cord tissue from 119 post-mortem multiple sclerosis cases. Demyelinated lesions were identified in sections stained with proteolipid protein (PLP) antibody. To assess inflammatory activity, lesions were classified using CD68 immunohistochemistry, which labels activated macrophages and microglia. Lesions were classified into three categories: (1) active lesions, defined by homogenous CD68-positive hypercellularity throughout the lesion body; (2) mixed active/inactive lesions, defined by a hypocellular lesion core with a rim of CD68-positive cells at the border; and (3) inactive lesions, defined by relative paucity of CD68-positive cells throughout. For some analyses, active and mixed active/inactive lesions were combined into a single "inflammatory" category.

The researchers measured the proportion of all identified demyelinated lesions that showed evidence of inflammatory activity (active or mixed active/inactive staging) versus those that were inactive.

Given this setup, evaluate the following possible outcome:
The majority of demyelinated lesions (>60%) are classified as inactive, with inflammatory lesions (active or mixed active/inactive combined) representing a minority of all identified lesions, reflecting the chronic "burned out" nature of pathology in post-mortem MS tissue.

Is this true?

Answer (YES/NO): NO